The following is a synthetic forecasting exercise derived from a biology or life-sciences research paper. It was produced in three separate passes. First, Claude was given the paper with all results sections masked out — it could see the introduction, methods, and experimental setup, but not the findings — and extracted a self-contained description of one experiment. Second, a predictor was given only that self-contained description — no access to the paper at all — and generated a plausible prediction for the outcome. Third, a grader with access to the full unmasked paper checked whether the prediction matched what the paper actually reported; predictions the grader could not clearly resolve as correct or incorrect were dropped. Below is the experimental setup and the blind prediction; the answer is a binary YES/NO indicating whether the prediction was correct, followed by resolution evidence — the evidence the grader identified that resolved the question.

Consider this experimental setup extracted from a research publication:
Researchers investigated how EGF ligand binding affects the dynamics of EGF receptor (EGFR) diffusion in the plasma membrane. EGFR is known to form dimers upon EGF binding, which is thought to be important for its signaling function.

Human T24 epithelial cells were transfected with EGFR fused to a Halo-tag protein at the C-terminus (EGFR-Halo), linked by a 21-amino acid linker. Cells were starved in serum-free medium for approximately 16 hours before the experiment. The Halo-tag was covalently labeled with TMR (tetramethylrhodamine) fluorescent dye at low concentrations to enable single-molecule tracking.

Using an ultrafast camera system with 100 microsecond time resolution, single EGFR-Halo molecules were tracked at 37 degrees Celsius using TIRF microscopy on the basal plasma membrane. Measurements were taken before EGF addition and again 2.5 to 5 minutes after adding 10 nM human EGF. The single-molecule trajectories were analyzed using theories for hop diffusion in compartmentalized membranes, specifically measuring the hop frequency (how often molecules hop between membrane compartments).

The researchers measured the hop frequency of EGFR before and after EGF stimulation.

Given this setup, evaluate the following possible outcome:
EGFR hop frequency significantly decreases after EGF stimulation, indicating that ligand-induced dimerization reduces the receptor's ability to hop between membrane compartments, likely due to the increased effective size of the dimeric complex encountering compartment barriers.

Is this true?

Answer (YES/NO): YES